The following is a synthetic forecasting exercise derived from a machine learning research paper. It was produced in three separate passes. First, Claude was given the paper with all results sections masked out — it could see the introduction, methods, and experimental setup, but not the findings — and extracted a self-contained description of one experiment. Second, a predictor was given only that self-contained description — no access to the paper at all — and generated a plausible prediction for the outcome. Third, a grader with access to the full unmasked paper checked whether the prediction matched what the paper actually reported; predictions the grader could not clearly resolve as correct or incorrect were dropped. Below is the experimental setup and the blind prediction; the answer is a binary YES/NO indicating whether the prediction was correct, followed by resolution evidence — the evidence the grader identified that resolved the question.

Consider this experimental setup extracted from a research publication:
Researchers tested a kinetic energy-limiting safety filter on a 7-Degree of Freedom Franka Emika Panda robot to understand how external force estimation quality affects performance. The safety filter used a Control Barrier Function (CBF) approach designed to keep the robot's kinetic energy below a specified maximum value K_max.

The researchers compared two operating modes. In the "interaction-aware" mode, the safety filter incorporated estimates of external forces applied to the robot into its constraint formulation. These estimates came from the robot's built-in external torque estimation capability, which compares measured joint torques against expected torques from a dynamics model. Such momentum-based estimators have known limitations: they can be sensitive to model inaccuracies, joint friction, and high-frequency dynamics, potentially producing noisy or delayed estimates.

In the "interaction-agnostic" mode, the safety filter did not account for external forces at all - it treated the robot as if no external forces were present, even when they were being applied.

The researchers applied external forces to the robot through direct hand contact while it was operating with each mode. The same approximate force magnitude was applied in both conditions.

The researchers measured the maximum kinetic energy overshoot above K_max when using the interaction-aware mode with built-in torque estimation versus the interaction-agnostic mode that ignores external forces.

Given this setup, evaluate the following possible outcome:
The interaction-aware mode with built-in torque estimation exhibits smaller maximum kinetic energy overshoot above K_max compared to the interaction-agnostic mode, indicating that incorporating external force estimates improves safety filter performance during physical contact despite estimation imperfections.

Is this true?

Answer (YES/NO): YES